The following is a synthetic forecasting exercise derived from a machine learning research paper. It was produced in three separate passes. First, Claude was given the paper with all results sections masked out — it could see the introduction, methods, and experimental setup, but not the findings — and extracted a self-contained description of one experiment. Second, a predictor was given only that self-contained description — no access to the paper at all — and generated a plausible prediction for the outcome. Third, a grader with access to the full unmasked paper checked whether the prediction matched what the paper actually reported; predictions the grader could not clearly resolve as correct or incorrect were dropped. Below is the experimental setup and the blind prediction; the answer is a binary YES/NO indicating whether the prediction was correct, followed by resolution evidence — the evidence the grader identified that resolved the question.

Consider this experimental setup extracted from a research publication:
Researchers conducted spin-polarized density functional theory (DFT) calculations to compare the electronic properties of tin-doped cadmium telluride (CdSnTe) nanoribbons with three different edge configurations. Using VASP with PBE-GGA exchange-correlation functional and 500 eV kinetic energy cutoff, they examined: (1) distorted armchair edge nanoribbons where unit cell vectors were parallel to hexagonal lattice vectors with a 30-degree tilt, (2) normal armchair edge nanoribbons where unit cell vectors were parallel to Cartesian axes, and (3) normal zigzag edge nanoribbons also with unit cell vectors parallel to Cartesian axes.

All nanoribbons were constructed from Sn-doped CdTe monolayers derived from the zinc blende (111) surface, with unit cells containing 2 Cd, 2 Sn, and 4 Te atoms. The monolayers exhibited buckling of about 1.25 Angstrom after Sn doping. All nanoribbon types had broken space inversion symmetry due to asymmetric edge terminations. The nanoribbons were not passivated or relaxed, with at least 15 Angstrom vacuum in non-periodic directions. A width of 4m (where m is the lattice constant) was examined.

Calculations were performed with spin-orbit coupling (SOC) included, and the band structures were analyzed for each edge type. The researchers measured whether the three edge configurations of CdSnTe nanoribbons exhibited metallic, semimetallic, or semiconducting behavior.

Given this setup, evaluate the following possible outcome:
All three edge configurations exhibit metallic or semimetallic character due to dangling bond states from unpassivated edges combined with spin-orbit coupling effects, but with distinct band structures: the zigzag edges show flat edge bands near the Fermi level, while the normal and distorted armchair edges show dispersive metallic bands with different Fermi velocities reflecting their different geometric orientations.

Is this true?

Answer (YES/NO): NO